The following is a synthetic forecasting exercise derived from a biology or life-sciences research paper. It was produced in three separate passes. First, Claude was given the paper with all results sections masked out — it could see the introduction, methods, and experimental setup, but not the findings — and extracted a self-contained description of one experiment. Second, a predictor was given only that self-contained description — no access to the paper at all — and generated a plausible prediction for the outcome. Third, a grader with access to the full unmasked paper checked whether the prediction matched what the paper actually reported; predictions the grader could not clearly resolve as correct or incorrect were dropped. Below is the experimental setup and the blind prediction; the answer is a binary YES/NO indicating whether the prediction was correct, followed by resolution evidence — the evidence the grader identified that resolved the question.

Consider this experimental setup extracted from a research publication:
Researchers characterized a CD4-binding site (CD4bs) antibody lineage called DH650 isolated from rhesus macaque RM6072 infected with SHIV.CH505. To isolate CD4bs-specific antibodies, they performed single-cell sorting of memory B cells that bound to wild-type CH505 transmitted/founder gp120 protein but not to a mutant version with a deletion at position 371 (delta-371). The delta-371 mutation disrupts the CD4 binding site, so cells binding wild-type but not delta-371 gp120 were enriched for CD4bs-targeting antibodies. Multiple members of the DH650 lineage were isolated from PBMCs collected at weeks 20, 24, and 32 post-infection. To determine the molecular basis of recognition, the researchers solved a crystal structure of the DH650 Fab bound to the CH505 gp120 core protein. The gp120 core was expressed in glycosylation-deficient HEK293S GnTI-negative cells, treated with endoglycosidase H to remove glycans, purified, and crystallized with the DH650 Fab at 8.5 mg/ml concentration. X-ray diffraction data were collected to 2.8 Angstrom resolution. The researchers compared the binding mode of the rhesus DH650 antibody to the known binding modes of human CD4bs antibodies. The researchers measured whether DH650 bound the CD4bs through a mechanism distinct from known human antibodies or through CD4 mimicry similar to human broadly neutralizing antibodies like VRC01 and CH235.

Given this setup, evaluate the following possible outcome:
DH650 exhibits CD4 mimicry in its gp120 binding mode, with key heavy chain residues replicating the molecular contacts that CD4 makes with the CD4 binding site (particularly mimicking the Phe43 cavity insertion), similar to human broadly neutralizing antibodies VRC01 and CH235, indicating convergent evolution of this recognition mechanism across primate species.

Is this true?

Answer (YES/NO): YES